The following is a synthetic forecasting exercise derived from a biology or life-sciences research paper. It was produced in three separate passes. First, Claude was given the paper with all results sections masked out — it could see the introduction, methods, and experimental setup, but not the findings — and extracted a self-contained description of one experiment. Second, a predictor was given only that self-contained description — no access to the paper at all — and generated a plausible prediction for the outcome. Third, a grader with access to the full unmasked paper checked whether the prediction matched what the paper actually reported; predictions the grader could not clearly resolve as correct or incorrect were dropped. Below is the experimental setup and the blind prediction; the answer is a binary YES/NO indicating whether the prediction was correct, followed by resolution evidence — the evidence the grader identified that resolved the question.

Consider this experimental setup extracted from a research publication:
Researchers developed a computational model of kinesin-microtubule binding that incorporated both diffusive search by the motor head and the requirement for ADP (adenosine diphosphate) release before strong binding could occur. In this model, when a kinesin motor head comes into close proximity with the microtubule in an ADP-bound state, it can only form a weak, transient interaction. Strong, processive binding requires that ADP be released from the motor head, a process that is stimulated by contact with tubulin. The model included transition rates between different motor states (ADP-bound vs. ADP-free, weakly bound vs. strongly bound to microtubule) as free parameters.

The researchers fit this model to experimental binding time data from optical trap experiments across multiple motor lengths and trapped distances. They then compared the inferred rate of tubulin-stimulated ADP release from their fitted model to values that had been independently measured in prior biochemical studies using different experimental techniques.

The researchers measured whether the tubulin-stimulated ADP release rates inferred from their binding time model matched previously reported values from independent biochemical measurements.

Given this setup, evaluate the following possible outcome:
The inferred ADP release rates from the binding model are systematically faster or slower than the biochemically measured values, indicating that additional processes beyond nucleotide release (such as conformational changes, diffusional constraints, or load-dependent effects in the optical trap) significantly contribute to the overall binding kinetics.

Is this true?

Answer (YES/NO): NO